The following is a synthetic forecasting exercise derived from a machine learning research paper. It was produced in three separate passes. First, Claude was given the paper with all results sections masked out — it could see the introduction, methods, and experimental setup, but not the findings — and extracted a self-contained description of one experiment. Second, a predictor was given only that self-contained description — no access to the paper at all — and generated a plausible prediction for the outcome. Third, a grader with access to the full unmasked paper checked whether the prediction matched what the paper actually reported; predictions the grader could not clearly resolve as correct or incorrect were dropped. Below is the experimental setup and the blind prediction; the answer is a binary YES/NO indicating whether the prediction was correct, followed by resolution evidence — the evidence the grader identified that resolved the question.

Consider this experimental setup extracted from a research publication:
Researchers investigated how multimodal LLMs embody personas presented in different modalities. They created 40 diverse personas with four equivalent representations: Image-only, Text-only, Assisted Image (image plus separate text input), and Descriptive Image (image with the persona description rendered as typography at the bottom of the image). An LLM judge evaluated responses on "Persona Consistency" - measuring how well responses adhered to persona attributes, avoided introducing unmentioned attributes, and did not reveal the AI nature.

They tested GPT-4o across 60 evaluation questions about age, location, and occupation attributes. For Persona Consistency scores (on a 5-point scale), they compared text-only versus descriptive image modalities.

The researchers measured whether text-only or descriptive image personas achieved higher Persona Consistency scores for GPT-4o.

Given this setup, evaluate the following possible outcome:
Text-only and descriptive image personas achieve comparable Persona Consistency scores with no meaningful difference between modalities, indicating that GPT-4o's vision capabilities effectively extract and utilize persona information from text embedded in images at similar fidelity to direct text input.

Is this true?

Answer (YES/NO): NO